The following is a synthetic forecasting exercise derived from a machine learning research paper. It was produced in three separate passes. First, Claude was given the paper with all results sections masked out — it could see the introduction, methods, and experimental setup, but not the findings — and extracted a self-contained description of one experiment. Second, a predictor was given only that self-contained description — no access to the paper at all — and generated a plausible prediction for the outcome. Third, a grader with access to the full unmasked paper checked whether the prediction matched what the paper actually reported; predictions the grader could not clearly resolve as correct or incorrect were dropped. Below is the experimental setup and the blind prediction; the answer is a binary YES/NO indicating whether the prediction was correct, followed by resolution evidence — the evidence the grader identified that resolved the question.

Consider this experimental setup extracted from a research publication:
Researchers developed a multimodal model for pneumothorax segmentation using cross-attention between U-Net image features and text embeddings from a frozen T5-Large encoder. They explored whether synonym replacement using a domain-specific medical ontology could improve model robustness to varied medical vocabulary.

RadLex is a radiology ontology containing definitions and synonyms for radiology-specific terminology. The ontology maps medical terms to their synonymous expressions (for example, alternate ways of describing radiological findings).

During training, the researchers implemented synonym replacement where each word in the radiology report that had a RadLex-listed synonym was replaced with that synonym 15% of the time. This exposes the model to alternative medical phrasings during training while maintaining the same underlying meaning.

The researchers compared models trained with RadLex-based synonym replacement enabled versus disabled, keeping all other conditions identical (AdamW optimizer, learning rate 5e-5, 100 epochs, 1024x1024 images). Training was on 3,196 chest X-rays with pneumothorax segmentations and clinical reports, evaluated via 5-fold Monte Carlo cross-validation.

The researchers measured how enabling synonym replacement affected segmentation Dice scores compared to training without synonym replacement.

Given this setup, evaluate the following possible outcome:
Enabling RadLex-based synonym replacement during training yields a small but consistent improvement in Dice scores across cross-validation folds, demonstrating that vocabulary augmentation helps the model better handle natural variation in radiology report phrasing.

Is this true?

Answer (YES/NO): NO